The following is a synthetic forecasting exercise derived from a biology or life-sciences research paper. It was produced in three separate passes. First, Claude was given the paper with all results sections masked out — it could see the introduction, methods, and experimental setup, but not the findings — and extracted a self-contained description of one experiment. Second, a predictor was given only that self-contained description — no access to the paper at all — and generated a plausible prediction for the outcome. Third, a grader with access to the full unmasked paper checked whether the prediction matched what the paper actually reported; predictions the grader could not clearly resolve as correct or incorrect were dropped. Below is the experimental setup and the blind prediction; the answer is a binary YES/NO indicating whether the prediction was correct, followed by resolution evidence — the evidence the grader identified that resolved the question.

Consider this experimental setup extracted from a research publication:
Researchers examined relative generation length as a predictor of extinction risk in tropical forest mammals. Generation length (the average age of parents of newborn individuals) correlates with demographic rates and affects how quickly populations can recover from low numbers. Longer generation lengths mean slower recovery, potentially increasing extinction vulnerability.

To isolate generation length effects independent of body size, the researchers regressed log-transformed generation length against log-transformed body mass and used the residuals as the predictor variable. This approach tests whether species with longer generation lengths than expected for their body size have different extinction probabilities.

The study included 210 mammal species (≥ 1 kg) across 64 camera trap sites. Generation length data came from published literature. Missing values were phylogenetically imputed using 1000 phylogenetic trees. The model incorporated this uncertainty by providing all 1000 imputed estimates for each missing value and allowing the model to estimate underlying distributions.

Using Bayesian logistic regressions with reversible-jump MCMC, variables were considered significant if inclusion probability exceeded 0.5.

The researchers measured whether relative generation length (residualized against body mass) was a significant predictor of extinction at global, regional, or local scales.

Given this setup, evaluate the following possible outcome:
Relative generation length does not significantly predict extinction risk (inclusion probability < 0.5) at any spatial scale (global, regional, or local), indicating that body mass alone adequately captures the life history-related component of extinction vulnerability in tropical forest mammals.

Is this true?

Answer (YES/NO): NO